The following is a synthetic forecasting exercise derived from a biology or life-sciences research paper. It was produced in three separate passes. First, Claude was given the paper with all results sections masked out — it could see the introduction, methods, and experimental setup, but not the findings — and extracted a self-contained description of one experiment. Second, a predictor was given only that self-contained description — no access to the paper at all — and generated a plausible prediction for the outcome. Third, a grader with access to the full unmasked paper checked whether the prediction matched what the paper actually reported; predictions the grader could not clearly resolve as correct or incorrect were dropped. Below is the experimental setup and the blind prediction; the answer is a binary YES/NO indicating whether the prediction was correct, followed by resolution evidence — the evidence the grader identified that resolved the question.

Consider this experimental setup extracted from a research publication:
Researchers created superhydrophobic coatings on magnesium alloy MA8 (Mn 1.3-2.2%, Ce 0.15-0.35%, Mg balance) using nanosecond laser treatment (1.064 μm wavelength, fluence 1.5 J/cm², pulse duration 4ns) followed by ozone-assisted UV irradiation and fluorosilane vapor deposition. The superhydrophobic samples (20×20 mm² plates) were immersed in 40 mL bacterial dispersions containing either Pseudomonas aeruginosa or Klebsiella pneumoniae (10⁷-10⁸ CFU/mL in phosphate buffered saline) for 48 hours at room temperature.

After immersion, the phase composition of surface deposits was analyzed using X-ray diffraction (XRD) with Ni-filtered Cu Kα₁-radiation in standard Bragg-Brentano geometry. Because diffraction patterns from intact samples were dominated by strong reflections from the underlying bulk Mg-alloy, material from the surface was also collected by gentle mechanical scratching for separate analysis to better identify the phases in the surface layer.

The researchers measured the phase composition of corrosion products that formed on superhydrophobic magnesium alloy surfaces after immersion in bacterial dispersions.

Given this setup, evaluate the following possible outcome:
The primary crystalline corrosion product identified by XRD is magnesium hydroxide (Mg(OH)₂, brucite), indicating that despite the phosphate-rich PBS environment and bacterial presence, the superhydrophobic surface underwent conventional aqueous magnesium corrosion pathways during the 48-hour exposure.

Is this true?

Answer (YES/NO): NO